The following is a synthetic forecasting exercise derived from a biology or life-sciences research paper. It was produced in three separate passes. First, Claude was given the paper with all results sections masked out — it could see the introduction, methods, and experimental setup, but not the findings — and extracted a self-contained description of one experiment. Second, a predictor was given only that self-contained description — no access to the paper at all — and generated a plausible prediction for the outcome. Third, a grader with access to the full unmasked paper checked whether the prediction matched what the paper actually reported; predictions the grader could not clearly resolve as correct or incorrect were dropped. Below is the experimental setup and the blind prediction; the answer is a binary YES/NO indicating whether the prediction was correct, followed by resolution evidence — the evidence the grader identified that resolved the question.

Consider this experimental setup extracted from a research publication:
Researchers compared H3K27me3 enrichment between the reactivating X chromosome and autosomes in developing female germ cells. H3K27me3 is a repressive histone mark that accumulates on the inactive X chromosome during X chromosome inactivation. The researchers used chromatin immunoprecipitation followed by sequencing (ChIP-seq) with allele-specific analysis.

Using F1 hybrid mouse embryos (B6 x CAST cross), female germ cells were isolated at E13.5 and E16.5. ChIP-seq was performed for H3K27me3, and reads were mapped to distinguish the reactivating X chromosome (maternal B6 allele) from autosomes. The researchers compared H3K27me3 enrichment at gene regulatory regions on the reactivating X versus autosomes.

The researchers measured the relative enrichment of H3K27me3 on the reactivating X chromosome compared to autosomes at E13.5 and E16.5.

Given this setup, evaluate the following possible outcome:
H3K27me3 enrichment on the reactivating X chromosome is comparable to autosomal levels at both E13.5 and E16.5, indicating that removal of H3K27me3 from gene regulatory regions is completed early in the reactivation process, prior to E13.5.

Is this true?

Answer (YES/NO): NO